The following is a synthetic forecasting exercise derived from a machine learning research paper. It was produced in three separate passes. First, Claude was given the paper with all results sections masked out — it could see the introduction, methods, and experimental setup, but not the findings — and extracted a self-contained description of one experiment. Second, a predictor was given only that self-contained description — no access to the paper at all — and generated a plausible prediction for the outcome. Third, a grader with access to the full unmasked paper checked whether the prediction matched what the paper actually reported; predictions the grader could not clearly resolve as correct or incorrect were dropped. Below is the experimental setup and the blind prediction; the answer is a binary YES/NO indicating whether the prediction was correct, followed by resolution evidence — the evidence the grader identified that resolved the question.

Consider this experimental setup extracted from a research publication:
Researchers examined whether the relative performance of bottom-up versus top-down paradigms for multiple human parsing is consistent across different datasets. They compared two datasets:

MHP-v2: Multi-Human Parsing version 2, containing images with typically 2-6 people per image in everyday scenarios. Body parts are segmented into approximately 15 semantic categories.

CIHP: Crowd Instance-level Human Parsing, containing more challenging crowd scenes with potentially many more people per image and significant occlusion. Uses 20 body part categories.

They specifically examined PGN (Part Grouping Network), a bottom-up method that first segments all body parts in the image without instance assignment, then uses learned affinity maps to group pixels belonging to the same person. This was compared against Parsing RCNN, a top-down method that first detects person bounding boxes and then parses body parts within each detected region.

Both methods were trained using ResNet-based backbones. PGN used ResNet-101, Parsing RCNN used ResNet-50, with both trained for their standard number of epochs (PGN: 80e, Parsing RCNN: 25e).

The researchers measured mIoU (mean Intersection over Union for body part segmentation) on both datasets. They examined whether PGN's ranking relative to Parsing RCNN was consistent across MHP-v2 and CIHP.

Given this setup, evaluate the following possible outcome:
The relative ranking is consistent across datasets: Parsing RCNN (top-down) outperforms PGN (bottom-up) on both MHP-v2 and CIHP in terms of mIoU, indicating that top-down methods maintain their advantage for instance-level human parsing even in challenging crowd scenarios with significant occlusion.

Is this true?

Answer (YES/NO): NO